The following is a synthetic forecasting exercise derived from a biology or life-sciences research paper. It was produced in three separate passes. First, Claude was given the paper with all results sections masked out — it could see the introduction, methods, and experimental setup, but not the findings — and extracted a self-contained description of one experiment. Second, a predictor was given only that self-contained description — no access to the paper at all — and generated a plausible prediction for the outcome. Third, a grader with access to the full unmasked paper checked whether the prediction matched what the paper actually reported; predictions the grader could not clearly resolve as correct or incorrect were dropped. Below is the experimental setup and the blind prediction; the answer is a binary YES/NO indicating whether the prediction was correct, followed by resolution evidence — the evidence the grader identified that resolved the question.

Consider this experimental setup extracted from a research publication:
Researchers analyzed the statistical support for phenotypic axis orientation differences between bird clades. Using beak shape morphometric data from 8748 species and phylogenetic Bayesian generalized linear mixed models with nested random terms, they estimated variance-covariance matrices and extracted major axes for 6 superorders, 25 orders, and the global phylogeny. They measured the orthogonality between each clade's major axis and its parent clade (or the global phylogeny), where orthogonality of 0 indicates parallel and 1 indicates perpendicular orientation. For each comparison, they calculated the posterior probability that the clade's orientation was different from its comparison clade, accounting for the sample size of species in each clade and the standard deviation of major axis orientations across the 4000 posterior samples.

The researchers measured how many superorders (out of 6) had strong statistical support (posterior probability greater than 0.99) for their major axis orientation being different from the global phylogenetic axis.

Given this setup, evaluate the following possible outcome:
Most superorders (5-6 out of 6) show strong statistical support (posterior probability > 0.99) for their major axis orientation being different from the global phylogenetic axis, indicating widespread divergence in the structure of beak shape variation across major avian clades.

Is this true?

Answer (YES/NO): NO